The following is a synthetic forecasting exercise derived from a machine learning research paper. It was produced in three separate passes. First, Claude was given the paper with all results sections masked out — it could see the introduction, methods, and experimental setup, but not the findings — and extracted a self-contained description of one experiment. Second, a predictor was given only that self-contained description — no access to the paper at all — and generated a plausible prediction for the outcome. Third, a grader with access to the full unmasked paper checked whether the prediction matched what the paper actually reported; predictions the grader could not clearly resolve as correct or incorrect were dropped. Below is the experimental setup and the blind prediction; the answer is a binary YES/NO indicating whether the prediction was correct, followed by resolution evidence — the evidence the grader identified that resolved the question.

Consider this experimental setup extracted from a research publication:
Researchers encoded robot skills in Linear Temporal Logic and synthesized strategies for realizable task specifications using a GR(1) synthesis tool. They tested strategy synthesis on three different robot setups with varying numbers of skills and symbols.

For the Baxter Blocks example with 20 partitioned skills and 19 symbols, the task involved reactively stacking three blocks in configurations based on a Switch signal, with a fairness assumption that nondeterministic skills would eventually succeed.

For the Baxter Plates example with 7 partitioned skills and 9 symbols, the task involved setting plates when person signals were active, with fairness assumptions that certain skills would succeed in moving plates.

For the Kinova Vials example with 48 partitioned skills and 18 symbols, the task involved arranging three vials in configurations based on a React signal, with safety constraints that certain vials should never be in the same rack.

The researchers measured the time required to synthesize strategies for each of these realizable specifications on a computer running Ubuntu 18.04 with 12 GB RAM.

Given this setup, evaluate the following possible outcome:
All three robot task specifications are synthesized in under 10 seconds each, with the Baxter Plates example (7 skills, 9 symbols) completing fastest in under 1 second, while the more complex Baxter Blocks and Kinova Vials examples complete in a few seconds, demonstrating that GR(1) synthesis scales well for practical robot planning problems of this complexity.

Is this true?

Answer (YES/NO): NO